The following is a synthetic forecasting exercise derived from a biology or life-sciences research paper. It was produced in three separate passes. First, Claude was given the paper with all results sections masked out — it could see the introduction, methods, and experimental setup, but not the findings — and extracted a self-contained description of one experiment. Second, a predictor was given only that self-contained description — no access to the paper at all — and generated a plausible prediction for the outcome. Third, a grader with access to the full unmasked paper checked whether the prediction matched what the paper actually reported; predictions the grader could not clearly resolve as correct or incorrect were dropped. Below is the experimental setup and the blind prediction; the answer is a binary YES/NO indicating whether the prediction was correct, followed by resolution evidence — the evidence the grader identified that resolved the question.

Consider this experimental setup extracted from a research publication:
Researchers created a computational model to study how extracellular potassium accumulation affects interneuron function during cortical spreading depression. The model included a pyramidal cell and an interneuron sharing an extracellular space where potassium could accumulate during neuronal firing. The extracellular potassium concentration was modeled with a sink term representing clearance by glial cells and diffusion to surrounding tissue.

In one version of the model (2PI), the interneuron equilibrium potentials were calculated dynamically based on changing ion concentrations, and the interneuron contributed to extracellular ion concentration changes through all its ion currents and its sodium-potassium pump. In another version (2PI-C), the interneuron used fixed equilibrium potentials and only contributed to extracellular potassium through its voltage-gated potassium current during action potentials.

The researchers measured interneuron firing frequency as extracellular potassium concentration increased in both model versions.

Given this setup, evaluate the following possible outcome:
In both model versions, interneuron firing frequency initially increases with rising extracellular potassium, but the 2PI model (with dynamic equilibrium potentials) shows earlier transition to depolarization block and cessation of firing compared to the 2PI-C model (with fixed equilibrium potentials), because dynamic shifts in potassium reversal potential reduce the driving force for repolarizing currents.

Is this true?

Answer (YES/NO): YES